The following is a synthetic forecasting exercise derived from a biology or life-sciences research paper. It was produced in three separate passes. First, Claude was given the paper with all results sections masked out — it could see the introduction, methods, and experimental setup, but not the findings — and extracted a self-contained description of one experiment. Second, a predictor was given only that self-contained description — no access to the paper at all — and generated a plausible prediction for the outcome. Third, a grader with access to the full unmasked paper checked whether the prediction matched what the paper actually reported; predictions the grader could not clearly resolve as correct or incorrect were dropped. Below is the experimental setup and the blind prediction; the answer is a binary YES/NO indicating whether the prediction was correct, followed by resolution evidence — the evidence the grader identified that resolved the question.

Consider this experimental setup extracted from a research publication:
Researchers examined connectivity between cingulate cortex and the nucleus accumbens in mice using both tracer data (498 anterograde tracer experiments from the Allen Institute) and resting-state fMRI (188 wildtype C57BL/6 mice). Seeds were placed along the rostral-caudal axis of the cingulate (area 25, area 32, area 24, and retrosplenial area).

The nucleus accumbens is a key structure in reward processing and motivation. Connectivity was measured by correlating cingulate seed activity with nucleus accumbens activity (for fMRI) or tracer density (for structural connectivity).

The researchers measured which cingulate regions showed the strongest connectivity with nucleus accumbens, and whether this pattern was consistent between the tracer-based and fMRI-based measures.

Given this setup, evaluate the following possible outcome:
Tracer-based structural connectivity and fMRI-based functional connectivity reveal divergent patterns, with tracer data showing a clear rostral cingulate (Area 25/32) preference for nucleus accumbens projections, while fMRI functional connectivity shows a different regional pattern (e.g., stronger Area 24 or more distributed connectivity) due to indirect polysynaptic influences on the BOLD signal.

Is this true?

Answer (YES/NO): NO